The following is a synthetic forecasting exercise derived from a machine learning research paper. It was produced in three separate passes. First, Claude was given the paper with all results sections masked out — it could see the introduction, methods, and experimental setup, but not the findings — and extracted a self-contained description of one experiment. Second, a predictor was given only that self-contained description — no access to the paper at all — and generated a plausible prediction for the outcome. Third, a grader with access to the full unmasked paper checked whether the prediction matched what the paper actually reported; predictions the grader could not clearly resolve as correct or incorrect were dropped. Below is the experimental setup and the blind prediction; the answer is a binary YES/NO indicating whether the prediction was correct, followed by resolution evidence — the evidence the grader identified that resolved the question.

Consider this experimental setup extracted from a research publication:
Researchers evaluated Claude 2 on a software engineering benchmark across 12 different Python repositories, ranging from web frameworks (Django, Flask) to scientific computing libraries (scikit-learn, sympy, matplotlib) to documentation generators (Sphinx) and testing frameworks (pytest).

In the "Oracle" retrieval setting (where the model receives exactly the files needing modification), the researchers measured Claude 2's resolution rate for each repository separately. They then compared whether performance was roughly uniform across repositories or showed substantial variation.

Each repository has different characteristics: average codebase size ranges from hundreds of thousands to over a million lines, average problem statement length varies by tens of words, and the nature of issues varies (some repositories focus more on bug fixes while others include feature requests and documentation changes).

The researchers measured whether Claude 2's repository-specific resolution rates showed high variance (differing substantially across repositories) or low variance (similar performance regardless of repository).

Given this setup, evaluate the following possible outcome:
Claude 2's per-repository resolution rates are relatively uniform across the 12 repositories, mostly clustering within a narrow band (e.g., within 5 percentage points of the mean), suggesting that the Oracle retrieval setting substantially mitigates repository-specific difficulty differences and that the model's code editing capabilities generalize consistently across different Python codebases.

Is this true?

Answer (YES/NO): NO